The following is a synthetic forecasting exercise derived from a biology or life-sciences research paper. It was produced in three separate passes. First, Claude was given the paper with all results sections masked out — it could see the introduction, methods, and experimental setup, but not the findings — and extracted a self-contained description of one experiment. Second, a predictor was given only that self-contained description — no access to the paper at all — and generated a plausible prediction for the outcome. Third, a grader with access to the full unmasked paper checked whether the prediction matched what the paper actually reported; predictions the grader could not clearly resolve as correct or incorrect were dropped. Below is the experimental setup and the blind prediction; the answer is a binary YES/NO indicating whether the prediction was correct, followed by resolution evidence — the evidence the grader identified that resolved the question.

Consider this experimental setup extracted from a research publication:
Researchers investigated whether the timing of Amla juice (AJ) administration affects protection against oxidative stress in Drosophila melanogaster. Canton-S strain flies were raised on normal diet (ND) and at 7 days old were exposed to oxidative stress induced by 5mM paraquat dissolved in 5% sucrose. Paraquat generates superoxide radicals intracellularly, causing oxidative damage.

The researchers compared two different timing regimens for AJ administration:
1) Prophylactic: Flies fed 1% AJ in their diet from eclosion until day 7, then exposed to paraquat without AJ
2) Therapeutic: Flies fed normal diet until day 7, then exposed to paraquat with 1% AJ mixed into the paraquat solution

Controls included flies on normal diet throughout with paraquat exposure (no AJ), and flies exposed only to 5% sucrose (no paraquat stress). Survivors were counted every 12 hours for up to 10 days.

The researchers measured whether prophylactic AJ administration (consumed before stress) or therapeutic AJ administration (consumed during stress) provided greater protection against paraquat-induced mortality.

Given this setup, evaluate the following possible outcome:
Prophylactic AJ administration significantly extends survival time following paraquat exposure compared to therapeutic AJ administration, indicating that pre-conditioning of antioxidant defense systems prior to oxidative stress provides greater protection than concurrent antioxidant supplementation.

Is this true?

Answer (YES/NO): NO